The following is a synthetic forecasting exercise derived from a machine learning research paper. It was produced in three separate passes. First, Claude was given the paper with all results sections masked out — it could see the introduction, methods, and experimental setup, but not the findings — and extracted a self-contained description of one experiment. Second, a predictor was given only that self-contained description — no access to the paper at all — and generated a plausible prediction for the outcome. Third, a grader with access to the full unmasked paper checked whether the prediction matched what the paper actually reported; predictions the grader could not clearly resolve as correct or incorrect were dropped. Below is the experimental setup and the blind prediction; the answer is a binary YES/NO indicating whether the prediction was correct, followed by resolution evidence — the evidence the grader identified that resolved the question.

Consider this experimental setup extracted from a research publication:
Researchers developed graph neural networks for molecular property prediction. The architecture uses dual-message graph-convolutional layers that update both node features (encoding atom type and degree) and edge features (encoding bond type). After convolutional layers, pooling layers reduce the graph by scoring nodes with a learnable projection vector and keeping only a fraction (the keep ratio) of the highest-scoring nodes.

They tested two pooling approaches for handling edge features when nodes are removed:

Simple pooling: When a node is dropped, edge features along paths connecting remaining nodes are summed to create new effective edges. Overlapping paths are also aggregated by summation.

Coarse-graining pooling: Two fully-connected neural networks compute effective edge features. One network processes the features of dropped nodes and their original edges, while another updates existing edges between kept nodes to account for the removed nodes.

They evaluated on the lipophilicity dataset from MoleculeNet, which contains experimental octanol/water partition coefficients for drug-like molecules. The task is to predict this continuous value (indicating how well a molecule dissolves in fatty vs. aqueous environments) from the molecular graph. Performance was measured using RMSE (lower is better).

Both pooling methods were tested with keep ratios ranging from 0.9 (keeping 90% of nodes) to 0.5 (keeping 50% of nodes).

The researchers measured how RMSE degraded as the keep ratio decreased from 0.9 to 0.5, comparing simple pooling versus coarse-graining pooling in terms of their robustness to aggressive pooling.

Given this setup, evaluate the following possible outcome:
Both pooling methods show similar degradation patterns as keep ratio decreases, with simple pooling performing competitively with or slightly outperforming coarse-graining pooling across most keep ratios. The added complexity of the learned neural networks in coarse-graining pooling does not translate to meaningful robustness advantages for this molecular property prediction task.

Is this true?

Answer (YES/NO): NO